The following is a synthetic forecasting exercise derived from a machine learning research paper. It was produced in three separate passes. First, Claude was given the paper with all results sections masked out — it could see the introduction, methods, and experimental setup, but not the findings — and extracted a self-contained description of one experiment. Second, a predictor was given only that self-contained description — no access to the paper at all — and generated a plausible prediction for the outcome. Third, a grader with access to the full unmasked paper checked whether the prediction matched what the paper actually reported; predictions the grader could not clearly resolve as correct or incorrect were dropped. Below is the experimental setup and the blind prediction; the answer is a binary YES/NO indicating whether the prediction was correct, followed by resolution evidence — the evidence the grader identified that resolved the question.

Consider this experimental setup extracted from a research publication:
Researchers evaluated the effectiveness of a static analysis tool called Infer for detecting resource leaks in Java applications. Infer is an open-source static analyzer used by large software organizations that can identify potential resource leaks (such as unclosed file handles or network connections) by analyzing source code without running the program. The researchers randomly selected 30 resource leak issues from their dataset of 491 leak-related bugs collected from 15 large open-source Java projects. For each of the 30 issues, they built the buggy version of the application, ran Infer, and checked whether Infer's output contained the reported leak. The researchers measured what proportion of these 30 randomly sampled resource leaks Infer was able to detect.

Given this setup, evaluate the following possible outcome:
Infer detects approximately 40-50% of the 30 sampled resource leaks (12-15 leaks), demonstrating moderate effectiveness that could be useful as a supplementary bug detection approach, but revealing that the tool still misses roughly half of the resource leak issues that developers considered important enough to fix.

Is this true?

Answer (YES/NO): NO